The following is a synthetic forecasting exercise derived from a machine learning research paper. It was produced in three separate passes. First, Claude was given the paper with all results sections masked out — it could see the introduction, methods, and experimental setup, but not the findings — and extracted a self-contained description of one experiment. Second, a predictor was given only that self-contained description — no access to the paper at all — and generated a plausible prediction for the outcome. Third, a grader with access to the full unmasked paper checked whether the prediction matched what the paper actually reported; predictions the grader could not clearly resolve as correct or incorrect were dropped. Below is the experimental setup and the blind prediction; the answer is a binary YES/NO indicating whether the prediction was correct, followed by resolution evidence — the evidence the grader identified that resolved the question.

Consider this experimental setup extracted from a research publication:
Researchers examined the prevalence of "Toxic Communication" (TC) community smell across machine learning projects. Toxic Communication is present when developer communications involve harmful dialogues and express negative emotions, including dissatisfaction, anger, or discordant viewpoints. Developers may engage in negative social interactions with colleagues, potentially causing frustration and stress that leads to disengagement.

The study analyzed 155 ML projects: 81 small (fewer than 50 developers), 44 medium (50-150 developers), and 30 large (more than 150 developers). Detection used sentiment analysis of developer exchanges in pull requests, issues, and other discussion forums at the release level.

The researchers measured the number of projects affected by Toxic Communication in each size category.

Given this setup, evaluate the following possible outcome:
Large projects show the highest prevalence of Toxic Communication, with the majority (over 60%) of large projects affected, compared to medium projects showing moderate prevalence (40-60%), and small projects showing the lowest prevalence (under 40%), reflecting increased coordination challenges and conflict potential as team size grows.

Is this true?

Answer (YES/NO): NO